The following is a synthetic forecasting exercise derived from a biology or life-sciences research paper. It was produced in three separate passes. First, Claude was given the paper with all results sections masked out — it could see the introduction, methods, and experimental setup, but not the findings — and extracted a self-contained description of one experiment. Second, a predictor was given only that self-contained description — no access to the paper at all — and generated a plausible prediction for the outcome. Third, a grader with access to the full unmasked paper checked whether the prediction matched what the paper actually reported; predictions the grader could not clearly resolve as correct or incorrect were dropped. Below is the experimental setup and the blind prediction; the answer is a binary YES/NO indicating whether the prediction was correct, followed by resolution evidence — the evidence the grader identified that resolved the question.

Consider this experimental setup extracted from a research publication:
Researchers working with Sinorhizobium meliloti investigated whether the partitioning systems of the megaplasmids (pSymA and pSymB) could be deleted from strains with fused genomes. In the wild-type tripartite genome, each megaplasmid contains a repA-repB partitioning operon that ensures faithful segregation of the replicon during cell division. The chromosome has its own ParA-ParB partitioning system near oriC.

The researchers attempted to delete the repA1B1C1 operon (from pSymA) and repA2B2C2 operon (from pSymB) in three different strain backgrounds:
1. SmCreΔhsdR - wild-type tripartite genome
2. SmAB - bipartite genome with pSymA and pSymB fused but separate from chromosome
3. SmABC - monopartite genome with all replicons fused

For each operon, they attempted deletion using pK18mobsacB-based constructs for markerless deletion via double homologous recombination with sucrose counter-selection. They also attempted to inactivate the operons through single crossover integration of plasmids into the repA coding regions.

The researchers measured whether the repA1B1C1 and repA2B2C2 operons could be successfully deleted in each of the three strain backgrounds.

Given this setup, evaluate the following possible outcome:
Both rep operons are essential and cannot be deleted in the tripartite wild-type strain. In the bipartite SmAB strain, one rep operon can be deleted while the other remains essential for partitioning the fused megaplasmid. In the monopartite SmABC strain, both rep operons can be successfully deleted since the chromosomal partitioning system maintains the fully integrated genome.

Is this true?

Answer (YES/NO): NO